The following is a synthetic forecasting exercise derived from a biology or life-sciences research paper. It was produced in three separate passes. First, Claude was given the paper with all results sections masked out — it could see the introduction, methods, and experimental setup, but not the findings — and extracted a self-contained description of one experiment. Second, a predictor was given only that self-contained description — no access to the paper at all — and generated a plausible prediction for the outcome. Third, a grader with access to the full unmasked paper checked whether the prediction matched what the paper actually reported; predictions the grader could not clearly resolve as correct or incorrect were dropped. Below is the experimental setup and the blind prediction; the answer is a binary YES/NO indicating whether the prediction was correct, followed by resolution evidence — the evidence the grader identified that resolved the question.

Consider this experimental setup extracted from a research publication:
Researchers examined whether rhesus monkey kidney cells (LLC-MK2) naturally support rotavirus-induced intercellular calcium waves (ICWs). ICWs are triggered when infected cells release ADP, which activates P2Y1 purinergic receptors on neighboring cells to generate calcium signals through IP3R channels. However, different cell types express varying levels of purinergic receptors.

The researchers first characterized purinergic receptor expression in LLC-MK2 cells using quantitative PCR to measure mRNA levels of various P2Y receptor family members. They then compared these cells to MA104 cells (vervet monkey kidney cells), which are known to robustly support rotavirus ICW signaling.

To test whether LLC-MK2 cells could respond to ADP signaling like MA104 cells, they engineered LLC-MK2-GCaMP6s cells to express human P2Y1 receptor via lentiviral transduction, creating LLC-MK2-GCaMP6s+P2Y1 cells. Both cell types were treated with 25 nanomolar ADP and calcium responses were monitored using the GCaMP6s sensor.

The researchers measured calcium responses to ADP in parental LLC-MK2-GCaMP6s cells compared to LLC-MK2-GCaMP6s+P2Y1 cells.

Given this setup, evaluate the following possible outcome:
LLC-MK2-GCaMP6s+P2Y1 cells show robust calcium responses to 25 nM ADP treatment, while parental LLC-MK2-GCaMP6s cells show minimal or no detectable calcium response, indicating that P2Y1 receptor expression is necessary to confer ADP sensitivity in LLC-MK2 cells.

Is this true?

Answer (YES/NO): YES